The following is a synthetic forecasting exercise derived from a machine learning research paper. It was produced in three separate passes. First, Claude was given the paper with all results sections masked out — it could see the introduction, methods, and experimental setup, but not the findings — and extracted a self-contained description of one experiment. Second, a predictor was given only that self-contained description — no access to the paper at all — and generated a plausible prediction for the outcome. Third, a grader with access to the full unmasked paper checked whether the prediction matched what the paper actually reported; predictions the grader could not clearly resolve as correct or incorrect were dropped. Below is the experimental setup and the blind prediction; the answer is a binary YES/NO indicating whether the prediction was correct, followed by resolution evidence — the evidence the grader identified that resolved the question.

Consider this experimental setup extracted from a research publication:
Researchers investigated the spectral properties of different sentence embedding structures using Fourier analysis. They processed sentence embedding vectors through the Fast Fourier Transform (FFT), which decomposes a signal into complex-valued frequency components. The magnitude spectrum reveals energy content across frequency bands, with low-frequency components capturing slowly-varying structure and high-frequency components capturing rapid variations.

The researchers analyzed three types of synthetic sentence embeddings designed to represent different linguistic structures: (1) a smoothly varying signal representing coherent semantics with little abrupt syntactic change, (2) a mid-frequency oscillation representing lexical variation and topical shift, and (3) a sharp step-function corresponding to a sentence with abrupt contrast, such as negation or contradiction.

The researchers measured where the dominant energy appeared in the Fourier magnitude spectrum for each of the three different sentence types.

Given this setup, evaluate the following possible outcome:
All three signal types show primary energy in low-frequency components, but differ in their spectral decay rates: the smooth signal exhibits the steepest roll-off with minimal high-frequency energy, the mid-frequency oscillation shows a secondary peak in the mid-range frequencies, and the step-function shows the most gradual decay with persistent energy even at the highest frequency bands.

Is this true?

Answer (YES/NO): NO